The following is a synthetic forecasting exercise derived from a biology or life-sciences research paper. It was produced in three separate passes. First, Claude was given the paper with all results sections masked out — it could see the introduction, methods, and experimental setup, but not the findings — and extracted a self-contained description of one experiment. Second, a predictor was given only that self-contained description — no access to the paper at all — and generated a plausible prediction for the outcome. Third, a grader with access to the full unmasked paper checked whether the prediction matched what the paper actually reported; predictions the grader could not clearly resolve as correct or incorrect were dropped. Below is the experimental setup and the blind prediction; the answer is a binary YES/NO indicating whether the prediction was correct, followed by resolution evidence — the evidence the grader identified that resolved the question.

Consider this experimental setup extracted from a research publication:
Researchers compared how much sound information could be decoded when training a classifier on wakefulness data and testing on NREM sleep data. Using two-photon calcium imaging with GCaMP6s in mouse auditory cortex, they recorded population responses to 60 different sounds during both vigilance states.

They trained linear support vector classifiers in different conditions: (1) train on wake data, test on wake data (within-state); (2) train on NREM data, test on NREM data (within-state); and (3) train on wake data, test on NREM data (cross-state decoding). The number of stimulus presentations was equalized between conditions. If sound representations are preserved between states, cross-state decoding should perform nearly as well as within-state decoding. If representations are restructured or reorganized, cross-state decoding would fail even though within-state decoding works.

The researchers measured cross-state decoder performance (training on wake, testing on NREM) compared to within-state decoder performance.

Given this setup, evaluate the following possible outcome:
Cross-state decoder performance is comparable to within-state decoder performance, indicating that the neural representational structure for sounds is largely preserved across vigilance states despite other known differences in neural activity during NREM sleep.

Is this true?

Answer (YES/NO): YES